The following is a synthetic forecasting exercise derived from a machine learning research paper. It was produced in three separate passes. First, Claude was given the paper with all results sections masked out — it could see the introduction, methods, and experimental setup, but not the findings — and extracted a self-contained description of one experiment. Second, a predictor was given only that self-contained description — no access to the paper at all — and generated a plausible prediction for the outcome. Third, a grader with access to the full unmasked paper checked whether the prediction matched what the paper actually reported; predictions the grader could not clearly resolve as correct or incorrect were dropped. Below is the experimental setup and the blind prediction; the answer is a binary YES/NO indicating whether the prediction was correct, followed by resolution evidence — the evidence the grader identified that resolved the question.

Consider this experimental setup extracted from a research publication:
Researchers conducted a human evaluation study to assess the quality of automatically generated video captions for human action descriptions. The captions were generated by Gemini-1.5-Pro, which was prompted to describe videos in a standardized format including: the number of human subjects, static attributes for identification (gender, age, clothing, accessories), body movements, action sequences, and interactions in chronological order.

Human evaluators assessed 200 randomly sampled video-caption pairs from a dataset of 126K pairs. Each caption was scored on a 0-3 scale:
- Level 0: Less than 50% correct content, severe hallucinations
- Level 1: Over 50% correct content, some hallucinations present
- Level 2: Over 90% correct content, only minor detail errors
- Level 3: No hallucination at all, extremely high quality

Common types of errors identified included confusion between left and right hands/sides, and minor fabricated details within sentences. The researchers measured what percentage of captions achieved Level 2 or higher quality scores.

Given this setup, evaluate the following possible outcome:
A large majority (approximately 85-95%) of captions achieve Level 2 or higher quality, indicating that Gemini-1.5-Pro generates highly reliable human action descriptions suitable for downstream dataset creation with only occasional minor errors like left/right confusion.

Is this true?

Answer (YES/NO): NO